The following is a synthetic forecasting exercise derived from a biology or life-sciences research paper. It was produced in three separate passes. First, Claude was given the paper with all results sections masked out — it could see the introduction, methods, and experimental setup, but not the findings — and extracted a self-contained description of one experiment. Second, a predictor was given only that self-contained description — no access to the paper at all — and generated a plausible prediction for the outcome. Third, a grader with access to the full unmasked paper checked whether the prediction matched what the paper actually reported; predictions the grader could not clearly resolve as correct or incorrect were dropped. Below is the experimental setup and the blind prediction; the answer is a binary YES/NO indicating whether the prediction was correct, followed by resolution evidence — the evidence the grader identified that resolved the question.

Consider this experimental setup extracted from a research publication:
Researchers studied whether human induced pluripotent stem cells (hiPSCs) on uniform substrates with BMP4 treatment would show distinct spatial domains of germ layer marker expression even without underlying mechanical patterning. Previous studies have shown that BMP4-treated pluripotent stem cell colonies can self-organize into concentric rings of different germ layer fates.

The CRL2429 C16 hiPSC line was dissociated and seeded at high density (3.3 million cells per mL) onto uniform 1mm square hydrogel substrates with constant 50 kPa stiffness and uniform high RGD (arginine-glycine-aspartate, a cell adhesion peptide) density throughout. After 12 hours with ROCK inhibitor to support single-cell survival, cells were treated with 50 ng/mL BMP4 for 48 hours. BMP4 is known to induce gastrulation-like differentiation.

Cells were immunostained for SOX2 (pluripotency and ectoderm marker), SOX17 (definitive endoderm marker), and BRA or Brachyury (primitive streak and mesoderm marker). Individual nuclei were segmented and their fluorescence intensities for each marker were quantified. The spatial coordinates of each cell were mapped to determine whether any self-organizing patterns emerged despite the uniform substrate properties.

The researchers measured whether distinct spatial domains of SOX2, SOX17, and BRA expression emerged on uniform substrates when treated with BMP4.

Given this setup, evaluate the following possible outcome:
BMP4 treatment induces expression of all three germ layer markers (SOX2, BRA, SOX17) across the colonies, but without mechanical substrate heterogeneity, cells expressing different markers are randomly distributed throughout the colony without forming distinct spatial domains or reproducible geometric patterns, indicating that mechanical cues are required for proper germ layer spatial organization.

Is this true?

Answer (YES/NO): NO